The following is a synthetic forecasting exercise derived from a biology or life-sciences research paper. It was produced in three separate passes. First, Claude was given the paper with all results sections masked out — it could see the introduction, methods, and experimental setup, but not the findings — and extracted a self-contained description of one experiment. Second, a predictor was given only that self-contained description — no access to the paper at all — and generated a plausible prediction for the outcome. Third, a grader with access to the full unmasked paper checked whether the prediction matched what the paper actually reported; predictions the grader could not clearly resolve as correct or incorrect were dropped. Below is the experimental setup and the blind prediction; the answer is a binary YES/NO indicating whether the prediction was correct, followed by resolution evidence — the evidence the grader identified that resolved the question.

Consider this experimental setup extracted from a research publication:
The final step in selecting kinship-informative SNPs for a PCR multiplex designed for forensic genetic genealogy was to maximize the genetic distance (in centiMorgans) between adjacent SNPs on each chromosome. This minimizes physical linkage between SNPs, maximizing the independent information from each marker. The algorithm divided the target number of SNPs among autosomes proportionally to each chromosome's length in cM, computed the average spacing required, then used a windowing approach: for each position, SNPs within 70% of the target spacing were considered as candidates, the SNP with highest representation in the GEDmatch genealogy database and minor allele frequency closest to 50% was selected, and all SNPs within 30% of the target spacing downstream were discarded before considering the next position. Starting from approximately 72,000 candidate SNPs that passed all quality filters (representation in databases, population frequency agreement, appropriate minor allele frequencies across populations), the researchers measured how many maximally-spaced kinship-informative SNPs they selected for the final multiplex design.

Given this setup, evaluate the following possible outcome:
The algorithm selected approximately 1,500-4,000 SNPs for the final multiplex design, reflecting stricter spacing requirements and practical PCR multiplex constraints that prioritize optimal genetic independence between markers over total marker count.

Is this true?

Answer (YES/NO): NO